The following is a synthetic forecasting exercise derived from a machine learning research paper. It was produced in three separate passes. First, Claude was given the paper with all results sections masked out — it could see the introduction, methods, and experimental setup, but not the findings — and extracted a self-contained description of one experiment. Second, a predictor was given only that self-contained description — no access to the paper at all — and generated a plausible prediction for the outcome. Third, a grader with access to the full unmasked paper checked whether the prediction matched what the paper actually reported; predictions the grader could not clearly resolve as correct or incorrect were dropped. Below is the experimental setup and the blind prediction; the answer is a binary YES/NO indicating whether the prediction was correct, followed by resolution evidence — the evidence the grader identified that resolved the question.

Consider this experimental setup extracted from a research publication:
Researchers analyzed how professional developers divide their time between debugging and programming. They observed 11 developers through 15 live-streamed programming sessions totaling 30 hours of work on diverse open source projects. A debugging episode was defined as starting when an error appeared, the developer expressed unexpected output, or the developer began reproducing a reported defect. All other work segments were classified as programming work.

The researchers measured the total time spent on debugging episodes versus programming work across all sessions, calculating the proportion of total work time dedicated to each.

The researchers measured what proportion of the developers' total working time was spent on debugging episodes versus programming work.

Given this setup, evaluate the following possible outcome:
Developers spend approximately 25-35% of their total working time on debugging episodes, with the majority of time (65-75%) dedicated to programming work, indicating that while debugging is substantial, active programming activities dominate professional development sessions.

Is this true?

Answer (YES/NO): NO